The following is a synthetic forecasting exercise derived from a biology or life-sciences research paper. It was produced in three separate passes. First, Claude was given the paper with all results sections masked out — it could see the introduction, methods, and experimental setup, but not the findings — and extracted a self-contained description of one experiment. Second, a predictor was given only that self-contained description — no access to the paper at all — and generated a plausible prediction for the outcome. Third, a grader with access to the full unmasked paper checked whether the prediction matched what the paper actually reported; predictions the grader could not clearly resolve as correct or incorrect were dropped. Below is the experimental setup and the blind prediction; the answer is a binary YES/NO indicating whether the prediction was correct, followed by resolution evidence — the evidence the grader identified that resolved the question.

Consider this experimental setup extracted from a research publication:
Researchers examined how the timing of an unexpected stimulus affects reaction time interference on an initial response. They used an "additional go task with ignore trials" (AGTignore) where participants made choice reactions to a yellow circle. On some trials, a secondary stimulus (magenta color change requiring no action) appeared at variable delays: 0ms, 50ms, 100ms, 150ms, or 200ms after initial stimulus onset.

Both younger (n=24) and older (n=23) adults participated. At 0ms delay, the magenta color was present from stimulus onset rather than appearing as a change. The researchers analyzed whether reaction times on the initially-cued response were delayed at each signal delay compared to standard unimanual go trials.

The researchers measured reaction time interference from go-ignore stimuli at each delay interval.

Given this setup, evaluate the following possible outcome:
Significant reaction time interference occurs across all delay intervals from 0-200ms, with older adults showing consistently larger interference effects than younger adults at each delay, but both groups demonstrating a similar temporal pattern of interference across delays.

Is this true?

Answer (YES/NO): NO